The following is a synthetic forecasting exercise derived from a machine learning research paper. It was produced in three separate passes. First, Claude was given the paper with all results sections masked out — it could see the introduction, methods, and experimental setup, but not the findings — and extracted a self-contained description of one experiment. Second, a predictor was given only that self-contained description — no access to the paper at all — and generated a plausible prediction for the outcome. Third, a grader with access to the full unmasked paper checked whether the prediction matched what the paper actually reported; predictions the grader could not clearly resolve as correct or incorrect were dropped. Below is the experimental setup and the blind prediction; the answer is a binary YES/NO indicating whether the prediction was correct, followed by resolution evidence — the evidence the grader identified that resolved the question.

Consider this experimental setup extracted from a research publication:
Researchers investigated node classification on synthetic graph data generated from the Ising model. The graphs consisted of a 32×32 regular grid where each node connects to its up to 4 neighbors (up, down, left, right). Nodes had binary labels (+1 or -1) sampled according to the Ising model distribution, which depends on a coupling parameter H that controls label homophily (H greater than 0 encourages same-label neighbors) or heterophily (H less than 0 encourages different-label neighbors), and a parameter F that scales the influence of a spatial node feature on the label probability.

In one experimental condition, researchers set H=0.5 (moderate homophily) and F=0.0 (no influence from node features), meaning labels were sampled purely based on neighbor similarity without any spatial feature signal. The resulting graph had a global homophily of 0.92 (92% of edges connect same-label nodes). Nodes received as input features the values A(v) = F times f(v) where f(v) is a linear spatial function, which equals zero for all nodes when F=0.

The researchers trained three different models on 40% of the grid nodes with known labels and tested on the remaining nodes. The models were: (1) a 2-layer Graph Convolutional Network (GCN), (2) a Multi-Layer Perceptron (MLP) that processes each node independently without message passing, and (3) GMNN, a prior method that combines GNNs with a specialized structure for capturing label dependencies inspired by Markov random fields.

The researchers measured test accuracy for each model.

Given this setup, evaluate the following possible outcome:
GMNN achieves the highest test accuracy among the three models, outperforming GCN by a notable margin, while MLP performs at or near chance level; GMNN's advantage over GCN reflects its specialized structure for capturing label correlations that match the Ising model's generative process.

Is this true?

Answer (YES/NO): YES